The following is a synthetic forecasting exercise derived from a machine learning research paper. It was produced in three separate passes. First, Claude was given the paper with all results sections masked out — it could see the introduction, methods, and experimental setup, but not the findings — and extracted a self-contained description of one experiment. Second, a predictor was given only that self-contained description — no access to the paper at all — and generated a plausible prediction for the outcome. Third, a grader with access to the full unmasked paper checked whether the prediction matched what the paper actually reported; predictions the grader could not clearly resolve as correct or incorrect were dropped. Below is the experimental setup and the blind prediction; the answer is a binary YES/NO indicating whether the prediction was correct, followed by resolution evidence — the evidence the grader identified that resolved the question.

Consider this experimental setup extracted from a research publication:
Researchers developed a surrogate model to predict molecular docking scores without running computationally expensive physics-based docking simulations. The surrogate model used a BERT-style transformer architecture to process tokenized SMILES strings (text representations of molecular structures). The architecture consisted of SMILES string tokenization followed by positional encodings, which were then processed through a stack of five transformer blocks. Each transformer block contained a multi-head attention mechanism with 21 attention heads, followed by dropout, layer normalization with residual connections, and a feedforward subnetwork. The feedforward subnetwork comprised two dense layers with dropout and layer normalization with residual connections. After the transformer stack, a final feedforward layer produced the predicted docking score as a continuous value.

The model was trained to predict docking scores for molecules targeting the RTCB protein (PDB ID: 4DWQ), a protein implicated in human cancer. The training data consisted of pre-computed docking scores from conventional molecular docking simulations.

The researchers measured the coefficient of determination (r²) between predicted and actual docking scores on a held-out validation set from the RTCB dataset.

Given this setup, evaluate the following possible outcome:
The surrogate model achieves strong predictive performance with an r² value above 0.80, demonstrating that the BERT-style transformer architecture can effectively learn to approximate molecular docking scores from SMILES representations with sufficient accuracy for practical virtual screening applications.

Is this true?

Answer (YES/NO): NO